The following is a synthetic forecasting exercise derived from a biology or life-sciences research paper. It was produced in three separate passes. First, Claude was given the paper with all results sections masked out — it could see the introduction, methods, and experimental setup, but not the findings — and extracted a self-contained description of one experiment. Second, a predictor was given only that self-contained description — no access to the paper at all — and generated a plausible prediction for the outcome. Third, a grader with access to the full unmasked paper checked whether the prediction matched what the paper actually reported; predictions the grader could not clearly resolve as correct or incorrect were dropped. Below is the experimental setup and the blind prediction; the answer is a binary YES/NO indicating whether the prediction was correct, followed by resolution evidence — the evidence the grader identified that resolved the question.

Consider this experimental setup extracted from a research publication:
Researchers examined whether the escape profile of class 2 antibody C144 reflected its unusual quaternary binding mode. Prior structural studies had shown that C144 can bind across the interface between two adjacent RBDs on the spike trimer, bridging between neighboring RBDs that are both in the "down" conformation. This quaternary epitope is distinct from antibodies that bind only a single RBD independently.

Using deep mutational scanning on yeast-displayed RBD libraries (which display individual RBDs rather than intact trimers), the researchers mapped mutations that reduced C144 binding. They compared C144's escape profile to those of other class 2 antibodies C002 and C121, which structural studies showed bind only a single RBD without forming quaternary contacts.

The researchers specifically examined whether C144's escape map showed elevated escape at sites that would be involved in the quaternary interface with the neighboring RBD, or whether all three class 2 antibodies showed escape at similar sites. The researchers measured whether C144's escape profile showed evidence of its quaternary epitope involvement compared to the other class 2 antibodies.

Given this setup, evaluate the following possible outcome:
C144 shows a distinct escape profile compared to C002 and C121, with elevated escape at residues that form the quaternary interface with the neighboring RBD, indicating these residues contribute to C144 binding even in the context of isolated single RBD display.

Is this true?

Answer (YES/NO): NO